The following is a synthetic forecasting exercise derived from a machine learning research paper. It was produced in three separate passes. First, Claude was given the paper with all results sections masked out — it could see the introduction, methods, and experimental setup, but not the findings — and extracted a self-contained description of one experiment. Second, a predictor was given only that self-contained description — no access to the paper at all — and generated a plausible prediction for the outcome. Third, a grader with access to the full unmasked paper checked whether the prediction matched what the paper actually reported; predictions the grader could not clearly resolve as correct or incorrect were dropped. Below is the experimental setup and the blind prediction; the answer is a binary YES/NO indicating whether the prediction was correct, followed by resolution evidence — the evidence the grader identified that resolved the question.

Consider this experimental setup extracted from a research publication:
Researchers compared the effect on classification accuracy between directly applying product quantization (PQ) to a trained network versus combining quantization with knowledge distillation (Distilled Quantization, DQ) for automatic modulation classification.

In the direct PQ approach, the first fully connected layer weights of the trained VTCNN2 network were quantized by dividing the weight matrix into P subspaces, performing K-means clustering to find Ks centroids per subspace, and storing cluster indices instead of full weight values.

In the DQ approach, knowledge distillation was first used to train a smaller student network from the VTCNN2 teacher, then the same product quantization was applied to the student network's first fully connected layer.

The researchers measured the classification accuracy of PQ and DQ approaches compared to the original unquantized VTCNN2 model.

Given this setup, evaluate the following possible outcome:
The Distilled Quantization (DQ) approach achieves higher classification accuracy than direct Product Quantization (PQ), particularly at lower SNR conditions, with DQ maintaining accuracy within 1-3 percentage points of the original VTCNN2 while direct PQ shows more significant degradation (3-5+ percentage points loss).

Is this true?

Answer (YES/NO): NO